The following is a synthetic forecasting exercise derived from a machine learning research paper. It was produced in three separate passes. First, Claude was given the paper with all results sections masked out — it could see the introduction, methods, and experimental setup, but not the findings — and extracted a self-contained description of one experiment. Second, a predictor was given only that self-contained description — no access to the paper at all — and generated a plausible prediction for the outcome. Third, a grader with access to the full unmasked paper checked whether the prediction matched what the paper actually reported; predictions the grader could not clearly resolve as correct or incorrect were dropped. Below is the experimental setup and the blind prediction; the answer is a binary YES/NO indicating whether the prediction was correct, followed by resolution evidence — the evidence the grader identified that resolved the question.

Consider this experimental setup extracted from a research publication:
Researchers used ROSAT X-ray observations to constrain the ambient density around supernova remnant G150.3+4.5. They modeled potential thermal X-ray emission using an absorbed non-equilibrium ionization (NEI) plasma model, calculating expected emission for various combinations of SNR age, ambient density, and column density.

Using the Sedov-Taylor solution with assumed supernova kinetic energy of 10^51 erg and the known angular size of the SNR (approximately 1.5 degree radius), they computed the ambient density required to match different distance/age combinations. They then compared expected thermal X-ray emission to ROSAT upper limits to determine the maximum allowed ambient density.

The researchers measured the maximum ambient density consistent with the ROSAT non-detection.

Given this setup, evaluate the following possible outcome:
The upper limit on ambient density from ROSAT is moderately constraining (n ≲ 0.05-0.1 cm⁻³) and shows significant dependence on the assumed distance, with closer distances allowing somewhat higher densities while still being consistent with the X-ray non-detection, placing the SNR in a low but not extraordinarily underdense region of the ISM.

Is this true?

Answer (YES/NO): NO